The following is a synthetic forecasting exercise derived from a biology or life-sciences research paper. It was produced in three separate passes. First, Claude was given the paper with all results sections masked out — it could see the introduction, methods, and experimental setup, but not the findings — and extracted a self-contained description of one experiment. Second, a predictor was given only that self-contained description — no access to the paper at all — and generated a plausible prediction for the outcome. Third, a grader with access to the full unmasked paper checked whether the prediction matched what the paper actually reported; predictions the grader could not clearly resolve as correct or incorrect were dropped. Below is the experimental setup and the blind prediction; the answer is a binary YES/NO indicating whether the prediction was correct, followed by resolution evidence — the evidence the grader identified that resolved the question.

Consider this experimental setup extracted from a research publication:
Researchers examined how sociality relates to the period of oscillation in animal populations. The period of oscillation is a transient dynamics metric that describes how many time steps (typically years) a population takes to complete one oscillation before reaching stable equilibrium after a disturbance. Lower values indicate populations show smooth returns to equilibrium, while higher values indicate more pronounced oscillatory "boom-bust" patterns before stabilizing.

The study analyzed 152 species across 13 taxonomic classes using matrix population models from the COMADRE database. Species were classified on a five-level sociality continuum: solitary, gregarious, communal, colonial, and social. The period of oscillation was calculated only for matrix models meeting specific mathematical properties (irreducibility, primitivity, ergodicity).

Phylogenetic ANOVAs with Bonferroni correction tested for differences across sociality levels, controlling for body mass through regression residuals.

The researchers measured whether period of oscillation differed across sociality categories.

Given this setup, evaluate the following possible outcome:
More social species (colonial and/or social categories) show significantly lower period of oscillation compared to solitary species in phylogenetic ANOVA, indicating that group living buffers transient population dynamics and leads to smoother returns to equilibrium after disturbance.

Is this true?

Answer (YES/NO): NO